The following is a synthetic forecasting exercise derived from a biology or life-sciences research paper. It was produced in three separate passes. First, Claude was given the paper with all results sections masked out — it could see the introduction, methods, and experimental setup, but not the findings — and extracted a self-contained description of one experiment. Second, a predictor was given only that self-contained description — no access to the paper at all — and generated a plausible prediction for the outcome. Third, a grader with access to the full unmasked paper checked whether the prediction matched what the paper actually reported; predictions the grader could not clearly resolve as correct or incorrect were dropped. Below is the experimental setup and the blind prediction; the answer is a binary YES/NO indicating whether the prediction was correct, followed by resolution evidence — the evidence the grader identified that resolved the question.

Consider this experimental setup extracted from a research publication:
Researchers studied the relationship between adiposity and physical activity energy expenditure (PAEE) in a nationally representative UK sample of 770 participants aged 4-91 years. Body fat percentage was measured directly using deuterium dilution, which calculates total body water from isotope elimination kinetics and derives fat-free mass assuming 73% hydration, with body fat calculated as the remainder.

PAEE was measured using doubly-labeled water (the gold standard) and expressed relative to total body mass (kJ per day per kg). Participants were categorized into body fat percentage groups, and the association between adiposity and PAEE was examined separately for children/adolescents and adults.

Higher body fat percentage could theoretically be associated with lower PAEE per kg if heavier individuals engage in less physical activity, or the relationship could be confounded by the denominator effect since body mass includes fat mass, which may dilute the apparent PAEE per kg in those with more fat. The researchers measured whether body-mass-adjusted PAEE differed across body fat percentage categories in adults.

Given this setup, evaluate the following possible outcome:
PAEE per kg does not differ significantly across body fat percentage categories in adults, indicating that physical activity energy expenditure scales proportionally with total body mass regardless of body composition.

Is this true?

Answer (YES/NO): NO